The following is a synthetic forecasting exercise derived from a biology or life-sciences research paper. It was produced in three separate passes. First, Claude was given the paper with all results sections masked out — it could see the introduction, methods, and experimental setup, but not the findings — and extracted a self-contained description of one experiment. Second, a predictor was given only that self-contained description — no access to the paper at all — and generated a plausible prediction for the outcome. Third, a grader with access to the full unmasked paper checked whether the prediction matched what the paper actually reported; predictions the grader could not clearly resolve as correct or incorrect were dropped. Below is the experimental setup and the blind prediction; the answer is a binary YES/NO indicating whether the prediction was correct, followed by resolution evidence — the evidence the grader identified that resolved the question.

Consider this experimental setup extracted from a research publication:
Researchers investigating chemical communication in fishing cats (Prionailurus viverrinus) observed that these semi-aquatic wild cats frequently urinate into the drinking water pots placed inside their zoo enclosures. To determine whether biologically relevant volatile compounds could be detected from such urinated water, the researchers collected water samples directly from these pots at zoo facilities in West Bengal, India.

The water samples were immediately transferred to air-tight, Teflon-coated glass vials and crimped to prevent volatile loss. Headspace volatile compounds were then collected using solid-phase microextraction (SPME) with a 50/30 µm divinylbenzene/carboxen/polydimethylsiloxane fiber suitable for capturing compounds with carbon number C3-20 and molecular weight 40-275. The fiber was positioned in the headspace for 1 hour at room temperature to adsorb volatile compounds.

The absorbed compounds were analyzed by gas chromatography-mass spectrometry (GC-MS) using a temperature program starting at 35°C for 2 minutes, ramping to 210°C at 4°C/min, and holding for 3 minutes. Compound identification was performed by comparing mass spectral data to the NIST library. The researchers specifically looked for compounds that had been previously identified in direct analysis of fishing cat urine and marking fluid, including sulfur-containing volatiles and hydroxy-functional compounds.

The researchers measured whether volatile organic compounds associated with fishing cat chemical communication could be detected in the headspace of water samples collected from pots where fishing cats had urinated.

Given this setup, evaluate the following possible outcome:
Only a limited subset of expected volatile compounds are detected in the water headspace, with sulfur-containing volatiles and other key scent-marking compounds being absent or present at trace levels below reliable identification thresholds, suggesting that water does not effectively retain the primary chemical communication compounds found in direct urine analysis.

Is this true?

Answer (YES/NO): NO